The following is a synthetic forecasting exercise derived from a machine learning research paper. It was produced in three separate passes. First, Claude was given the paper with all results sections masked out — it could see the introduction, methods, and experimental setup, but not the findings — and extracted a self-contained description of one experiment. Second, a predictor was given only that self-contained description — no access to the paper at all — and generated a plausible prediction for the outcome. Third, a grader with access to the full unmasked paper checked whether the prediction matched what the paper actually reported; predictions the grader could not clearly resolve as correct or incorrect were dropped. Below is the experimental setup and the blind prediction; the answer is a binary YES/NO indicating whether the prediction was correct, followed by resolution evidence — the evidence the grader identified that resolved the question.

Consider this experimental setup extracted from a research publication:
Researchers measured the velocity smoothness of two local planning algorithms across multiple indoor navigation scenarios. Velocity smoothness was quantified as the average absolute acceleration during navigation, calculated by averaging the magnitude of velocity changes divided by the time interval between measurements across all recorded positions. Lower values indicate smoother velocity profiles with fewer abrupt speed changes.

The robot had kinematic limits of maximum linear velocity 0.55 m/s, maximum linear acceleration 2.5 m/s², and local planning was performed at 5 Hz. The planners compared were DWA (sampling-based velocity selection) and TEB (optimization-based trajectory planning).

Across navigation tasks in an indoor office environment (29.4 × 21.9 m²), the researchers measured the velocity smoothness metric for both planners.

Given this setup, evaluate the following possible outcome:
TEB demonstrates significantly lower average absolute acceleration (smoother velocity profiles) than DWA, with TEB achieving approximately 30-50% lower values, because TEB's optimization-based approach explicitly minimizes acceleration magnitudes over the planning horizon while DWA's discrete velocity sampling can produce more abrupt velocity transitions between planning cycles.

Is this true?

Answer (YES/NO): NO